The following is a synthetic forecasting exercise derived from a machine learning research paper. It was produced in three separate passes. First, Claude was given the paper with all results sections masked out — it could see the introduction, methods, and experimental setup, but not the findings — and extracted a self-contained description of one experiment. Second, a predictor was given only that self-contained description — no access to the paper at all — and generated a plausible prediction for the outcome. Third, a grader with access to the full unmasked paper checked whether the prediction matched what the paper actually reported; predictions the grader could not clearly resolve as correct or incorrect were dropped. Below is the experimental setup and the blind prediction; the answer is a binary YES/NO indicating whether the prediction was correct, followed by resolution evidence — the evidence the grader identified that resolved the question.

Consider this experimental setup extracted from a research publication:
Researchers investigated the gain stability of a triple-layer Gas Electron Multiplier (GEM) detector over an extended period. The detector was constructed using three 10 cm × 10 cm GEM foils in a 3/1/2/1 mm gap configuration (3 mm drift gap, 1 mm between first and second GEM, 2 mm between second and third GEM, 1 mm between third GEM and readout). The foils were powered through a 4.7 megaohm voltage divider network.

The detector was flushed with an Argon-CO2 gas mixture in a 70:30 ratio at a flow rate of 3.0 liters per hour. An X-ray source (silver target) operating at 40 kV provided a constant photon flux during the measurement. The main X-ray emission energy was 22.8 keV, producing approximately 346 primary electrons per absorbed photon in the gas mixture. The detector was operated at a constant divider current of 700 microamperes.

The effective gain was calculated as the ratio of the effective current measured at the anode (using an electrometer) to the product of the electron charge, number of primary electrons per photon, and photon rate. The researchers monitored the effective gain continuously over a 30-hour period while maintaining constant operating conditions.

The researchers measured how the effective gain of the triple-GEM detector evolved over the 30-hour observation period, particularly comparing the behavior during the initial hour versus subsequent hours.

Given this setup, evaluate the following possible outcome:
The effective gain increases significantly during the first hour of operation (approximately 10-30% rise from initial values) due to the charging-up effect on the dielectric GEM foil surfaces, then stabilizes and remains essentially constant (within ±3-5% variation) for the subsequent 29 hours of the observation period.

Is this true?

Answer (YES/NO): YES